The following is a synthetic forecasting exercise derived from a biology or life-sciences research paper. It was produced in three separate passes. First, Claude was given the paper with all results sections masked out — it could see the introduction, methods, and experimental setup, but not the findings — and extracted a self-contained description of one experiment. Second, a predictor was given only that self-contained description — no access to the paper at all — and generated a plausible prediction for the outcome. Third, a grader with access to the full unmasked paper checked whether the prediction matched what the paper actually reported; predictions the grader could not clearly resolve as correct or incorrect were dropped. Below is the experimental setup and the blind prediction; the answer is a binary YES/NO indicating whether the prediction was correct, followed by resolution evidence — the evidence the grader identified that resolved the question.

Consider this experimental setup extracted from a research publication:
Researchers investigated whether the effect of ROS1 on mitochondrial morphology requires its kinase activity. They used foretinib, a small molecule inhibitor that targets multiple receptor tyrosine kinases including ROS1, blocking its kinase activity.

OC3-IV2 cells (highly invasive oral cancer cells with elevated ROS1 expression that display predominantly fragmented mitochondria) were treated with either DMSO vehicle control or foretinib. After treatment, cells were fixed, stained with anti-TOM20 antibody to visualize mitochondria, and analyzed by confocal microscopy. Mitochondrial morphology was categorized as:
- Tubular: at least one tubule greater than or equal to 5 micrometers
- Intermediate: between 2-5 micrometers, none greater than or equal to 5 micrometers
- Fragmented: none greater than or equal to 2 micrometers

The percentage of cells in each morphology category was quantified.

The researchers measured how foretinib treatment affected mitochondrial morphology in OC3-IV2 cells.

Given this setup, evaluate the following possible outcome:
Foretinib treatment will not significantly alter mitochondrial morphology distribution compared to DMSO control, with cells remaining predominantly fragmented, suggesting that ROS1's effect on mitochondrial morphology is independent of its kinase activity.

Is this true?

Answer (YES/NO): NO